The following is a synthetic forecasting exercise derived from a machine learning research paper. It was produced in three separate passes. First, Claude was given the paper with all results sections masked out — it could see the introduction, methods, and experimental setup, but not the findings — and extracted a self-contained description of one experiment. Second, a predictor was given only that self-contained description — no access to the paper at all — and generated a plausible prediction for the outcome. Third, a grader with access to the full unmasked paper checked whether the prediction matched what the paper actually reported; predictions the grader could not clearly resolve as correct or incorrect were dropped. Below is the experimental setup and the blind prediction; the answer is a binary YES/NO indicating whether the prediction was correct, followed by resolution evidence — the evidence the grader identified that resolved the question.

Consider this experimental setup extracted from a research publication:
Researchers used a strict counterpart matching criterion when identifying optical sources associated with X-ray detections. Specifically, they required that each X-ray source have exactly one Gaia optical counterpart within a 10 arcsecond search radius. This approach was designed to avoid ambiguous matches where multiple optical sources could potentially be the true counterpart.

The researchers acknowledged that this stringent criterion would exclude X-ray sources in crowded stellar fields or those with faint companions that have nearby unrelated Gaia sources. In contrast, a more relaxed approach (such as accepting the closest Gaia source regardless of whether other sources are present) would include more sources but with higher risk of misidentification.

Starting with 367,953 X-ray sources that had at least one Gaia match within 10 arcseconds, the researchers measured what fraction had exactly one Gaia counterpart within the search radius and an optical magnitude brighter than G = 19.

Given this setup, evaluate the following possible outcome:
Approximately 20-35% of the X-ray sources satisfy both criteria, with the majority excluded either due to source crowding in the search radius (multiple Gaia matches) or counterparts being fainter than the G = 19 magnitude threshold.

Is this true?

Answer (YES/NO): NO